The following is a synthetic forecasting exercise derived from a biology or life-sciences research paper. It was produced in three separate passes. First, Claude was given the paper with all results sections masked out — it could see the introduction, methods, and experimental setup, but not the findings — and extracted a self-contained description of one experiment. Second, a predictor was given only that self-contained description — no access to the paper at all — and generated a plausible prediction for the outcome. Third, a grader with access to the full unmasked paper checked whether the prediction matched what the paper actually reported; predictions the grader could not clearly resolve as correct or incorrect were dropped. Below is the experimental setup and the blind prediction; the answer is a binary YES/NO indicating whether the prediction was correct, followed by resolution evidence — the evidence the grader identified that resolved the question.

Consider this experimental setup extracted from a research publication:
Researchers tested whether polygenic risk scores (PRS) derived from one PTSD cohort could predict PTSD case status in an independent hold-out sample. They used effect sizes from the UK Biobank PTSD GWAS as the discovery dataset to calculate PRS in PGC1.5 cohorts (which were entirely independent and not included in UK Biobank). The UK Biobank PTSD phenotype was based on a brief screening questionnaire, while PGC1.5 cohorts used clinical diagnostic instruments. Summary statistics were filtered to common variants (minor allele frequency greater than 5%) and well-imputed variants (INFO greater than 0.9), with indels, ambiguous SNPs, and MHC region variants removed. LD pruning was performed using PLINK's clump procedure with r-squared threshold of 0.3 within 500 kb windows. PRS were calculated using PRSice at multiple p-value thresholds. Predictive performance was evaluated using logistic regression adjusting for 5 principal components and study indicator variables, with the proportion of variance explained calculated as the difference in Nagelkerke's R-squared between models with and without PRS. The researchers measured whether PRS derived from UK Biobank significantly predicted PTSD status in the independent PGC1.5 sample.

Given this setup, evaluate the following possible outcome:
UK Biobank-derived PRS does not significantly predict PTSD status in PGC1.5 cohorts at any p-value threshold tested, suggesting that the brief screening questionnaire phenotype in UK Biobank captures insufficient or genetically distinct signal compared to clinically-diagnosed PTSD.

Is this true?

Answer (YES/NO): NO